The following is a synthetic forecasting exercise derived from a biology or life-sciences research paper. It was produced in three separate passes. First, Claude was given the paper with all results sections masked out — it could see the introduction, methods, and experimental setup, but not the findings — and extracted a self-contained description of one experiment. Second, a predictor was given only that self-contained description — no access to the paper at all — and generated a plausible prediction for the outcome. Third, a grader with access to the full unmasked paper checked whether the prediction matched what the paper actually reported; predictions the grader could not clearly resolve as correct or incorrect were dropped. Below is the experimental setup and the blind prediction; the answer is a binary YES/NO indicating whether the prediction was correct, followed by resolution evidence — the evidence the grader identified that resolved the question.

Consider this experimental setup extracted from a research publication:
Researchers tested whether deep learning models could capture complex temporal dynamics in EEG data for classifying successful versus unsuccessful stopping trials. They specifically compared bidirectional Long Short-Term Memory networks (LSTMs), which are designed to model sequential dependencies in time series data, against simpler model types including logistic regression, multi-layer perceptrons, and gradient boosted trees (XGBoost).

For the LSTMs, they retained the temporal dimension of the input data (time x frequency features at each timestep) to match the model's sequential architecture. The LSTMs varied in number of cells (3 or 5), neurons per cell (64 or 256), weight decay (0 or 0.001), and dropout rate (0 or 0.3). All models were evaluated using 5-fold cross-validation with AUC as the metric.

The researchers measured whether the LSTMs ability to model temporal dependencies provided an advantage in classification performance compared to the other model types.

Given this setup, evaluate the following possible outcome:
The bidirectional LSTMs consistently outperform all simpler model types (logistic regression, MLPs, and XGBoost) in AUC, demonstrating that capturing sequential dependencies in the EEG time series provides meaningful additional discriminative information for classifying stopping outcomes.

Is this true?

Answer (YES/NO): NO